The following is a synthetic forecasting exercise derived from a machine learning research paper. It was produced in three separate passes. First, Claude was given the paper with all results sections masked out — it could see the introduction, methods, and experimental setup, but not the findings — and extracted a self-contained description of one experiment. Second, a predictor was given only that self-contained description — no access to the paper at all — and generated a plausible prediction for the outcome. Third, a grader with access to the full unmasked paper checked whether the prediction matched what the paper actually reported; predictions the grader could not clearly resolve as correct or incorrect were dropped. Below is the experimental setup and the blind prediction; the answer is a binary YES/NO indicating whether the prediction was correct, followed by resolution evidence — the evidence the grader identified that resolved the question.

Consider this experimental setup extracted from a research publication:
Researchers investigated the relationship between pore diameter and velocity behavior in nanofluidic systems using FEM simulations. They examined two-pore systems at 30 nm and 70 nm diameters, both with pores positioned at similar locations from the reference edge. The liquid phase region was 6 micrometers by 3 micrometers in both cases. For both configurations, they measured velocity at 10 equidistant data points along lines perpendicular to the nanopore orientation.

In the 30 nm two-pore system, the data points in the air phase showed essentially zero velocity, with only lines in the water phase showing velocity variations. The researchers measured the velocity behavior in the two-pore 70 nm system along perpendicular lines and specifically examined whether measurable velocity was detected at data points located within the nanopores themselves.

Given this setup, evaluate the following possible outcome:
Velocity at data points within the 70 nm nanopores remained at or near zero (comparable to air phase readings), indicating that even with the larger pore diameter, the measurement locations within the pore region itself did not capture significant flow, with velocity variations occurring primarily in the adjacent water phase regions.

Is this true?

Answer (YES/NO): NO